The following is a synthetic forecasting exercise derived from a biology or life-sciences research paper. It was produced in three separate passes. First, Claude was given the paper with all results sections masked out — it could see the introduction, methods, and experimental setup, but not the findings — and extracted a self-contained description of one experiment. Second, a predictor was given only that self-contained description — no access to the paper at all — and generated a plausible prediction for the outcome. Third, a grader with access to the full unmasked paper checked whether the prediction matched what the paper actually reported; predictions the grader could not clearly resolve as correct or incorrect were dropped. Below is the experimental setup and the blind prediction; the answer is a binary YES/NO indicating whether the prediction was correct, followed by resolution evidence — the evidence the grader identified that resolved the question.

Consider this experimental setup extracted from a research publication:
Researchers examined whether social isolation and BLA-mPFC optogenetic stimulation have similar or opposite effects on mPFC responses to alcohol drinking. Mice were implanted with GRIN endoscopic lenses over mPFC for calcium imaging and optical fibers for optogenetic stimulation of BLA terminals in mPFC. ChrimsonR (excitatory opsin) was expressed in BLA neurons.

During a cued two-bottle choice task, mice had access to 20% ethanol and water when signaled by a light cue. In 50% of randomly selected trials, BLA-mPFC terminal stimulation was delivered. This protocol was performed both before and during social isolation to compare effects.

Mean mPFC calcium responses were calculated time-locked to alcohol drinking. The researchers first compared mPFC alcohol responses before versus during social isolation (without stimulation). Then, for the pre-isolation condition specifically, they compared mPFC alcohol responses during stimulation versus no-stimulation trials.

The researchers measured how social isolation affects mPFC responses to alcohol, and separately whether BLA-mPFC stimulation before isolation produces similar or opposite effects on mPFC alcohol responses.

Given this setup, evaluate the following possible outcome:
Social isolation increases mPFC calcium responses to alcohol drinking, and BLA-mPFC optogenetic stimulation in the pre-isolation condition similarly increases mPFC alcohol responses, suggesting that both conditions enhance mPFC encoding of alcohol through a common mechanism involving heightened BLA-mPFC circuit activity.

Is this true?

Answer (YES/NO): YES